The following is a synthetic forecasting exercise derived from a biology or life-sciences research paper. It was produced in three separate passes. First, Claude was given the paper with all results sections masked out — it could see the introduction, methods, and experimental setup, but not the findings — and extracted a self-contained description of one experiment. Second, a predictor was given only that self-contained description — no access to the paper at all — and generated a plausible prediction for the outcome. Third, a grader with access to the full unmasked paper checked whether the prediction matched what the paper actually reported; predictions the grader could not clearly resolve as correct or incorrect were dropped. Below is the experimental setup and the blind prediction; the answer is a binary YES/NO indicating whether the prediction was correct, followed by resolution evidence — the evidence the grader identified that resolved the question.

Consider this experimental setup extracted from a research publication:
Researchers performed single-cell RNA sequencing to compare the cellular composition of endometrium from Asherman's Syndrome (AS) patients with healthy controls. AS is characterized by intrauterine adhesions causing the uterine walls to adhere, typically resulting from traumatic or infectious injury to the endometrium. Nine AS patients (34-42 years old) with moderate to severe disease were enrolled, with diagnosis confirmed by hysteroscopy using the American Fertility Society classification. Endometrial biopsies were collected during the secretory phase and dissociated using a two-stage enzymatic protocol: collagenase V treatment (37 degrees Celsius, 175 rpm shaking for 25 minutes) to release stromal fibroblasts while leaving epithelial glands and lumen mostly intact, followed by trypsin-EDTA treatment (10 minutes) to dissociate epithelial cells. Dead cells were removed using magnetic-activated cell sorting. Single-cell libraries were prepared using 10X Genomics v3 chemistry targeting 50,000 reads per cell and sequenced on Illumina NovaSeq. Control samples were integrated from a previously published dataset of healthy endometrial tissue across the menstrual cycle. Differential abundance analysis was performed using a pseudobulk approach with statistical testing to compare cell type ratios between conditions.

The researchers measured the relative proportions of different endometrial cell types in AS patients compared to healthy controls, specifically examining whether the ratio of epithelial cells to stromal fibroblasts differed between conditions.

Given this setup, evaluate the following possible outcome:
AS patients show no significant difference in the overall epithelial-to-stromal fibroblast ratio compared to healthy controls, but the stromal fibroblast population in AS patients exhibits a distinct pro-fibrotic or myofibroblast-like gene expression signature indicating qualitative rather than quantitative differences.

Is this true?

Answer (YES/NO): NO